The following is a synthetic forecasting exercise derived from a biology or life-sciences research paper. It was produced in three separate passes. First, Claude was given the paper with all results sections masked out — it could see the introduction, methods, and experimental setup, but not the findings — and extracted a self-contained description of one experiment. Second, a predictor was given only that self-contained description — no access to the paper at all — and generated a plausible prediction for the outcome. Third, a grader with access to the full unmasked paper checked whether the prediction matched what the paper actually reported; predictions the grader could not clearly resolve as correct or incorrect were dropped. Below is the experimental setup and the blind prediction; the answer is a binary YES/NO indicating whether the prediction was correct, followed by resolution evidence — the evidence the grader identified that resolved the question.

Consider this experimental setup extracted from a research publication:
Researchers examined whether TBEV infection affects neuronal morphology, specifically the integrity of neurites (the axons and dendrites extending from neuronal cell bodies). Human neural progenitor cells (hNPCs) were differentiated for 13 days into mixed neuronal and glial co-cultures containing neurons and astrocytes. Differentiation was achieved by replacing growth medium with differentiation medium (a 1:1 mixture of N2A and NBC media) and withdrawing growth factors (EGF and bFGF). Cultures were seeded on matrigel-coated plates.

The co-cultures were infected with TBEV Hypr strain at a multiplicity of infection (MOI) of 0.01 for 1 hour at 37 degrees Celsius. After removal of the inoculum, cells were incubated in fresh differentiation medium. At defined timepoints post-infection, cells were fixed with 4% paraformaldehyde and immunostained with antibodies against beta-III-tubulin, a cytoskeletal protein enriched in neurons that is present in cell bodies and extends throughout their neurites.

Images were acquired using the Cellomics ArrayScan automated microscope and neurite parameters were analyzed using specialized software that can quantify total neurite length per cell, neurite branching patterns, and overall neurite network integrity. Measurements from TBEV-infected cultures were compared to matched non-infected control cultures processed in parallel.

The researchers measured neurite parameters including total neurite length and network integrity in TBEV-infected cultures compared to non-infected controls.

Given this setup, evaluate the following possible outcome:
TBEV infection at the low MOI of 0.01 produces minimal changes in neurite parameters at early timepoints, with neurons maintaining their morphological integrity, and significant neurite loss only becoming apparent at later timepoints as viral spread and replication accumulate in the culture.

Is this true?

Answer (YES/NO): YES